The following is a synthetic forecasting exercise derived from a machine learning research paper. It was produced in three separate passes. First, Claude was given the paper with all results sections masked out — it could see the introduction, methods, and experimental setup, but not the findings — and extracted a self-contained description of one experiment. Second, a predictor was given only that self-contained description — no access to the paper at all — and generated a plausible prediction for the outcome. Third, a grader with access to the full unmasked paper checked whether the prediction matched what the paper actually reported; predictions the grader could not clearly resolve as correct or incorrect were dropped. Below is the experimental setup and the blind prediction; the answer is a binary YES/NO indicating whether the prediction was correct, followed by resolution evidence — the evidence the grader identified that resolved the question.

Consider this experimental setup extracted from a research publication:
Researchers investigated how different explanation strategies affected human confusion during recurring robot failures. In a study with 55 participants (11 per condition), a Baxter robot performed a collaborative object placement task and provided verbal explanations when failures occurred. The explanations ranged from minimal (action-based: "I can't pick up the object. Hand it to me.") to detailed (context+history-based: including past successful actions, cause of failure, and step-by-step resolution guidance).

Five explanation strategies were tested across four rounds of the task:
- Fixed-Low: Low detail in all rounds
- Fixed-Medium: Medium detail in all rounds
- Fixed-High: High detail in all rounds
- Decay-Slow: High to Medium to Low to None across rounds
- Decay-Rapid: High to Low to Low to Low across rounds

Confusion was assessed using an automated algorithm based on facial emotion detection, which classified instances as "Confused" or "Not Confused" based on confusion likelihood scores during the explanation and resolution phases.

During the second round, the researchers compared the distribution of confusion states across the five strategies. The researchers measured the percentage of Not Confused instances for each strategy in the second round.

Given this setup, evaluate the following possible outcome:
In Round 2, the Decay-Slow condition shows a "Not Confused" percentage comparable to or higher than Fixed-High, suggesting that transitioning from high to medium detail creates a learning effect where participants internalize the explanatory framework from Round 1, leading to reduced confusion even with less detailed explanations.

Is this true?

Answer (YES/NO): YES